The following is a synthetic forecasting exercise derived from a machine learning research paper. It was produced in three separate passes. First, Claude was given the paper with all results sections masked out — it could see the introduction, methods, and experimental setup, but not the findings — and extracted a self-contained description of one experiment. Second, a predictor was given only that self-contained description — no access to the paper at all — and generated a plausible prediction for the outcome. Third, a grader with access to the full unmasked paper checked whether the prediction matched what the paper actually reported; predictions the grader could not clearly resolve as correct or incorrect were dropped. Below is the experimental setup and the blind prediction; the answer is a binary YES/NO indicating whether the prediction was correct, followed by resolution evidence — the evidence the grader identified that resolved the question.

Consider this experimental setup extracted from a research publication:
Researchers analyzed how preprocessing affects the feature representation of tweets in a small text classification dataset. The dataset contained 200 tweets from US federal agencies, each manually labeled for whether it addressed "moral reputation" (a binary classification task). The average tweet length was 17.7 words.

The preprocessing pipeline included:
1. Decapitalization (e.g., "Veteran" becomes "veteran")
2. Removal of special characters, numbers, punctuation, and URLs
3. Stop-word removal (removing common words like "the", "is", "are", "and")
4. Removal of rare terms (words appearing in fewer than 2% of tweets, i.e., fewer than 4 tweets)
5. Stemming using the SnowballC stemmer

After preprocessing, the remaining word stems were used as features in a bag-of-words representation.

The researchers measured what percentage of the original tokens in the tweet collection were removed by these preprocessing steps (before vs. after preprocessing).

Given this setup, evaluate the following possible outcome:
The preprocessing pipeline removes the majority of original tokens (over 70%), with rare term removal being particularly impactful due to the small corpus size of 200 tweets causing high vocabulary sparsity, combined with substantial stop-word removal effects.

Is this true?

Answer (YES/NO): YES